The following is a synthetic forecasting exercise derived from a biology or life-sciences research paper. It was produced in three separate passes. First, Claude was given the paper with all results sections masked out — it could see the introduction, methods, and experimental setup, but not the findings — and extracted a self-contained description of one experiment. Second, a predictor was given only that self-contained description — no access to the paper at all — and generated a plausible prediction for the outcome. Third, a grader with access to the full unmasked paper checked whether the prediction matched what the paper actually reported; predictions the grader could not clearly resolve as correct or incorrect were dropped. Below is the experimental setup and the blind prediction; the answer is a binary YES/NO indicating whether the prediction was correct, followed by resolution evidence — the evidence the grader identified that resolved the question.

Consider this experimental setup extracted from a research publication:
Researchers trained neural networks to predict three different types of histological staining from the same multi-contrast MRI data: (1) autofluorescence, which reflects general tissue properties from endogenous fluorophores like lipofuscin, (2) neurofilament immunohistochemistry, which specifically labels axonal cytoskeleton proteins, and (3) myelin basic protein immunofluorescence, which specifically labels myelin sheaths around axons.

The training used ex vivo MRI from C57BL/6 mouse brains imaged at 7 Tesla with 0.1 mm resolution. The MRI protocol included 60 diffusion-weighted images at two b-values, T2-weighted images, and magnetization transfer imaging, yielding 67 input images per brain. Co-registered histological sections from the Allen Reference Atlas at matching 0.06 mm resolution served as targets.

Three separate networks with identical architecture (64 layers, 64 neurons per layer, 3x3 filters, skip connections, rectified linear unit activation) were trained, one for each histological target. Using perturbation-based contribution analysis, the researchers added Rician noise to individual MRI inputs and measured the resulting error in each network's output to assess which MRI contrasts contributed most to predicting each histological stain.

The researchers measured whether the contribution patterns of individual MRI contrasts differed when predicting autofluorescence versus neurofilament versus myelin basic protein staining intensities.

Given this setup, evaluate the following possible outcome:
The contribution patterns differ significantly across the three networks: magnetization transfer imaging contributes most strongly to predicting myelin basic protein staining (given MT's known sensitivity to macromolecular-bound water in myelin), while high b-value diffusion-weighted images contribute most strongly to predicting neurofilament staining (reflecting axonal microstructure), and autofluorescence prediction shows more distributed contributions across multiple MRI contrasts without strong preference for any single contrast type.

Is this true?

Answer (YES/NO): NO